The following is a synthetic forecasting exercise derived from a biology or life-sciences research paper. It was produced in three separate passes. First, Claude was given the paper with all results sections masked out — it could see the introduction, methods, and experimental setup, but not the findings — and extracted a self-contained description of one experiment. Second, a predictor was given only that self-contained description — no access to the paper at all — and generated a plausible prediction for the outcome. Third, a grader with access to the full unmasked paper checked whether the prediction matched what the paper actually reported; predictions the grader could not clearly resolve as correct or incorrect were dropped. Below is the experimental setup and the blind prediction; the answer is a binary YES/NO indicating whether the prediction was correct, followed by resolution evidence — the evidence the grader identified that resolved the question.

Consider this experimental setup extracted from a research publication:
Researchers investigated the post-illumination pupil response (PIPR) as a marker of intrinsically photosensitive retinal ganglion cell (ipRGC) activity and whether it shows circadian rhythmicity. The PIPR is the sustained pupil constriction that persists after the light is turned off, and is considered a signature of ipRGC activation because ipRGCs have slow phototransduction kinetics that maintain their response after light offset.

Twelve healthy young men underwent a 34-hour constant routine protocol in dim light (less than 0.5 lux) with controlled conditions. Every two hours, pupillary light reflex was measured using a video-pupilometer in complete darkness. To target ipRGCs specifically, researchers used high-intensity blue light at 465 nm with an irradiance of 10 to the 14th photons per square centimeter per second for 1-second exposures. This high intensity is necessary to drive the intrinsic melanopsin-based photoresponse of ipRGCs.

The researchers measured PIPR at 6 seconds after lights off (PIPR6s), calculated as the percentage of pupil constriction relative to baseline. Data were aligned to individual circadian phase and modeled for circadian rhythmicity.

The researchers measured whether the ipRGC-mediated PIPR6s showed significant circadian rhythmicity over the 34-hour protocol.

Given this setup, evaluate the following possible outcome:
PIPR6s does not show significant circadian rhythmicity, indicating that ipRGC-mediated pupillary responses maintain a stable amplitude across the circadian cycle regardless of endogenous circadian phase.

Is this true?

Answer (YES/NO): NO